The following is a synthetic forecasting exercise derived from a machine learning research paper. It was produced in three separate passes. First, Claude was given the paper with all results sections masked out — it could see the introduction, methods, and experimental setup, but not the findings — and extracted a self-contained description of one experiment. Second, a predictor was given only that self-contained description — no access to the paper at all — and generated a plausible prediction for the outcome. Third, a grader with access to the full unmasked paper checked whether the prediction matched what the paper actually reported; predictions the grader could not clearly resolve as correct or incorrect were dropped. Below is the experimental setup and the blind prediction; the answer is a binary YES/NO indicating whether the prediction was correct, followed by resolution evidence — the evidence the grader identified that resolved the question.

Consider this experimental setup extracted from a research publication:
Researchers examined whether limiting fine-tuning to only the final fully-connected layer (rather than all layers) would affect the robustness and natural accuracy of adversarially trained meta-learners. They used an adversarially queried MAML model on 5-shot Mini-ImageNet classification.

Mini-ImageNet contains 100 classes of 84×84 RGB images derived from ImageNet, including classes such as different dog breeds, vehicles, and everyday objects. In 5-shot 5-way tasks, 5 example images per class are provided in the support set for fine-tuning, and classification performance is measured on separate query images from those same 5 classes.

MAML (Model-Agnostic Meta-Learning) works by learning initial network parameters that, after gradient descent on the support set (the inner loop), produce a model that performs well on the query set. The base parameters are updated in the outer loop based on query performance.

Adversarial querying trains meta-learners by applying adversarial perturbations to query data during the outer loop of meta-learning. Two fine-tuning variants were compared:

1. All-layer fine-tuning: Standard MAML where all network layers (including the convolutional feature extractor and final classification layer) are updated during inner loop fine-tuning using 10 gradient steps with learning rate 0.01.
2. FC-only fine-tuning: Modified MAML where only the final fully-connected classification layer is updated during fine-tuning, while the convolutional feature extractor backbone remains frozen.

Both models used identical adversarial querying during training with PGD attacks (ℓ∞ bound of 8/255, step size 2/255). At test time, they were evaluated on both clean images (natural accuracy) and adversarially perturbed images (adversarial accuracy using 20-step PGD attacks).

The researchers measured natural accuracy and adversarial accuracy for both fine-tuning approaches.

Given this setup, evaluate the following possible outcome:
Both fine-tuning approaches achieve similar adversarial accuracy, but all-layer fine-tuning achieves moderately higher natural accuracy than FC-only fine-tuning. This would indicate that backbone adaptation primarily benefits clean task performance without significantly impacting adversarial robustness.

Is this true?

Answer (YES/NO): NO